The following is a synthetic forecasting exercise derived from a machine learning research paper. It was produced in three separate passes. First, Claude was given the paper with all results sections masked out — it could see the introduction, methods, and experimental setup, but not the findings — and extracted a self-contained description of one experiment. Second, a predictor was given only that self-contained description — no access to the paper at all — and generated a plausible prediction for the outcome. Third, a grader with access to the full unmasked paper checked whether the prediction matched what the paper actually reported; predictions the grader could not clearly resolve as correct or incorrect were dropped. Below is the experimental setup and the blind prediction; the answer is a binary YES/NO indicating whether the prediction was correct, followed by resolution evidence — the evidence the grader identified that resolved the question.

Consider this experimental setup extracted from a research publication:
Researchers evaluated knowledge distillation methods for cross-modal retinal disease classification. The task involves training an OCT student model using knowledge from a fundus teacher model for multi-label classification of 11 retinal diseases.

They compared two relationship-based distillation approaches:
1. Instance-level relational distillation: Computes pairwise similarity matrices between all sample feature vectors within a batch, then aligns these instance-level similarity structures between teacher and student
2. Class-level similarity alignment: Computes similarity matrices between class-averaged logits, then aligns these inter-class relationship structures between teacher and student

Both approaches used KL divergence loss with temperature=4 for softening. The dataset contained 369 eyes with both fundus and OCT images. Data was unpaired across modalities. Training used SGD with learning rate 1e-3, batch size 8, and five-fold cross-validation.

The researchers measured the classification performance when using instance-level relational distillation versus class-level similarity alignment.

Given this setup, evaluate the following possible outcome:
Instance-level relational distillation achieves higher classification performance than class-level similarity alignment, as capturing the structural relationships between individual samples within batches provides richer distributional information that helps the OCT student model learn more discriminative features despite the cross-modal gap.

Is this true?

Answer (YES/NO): NO